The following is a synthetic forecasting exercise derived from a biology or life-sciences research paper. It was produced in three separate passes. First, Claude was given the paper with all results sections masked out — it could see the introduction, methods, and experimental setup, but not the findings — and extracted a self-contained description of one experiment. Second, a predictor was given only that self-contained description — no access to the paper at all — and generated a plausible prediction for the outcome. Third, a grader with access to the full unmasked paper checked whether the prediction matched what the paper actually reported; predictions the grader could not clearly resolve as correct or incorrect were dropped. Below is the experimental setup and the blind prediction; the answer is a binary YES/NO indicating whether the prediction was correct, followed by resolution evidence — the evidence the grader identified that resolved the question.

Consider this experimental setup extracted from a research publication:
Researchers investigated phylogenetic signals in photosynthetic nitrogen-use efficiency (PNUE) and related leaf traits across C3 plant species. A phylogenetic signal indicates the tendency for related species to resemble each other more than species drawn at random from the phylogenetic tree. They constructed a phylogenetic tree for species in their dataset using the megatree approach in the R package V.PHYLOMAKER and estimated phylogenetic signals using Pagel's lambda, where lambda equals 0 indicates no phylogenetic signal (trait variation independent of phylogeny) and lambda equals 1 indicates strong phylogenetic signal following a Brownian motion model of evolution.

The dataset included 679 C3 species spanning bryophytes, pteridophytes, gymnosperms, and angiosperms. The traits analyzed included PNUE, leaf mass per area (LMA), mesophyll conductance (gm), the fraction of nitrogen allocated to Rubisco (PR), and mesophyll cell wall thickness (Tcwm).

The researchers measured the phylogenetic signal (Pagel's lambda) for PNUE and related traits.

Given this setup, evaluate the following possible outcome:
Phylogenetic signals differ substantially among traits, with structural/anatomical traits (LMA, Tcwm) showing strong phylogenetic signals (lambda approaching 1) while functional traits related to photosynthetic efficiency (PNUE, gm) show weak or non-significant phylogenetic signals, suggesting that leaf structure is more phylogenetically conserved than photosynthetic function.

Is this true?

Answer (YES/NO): NO